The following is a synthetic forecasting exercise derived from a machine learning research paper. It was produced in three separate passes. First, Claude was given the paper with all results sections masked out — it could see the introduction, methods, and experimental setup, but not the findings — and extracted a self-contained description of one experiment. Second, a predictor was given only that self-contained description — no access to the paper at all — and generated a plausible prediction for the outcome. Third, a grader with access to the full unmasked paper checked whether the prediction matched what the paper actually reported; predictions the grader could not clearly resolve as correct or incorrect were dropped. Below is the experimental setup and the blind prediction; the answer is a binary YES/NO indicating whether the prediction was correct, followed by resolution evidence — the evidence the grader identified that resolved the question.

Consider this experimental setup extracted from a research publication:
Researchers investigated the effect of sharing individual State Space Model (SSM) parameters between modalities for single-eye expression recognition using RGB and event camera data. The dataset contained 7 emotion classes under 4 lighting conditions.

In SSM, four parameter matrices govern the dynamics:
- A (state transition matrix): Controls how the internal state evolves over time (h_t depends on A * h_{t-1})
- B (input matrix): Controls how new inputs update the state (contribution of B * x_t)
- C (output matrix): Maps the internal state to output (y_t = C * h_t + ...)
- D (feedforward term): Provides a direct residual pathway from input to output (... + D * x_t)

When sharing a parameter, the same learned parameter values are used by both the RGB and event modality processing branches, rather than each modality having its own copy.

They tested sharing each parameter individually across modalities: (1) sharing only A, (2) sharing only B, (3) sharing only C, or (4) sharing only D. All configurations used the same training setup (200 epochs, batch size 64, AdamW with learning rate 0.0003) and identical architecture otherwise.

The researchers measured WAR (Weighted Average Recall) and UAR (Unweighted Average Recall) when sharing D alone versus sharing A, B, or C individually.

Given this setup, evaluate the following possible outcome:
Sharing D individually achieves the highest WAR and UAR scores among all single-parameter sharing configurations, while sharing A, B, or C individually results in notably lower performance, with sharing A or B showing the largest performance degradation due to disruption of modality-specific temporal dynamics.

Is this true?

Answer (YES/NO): NO